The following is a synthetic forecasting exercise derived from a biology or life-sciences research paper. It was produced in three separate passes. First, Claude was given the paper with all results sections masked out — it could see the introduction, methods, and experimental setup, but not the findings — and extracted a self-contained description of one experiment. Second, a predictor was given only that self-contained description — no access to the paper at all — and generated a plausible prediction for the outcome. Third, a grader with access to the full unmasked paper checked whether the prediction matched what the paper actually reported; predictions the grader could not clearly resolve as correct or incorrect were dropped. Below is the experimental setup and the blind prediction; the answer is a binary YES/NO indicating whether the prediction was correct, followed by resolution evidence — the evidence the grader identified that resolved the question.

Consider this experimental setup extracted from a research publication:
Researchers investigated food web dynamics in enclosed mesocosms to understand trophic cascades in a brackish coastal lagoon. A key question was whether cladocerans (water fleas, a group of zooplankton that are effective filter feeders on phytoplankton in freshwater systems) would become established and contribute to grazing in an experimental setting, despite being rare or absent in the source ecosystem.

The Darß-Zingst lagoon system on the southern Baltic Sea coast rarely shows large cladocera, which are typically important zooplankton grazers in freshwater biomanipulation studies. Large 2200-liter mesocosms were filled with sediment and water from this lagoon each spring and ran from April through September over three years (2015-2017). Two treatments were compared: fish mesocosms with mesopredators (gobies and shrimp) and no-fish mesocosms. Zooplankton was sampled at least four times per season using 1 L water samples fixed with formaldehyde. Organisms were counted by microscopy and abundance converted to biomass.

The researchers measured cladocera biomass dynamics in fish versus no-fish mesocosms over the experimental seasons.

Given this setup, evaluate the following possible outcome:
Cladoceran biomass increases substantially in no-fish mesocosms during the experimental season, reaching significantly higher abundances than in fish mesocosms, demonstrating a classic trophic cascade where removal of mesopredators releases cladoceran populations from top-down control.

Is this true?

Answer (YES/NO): NO